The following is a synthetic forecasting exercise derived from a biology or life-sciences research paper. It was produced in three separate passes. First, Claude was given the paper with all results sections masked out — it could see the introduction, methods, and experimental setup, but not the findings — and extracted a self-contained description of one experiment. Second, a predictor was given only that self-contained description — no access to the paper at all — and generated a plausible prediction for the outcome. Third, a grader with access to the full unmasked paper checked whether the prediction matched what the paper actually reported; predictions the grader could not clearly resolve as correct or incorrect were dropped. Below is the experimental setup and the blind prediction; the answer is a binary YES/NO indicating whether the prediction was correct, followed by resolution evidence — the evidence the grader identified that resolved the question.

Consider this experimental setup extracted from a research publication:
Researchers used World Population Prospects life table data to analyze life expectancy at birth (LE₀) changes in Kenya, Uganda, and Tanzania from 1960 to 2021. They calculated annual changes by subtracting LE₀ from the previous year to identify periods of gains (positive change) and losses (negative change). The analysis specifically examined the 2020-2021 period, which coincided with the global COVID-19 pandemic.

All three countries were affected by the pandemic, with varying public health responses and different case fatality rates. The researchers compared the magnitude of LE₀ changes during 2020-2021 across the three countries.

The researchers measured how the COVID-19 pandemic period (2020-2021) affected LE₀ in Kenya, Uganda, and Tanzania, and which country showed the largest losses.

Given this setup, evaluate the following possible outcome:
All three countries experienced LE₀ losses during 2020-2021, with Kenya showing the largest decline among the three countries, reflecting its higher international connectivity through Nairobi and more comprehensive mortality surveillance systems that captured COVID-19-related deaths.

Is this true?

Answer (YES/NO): YES